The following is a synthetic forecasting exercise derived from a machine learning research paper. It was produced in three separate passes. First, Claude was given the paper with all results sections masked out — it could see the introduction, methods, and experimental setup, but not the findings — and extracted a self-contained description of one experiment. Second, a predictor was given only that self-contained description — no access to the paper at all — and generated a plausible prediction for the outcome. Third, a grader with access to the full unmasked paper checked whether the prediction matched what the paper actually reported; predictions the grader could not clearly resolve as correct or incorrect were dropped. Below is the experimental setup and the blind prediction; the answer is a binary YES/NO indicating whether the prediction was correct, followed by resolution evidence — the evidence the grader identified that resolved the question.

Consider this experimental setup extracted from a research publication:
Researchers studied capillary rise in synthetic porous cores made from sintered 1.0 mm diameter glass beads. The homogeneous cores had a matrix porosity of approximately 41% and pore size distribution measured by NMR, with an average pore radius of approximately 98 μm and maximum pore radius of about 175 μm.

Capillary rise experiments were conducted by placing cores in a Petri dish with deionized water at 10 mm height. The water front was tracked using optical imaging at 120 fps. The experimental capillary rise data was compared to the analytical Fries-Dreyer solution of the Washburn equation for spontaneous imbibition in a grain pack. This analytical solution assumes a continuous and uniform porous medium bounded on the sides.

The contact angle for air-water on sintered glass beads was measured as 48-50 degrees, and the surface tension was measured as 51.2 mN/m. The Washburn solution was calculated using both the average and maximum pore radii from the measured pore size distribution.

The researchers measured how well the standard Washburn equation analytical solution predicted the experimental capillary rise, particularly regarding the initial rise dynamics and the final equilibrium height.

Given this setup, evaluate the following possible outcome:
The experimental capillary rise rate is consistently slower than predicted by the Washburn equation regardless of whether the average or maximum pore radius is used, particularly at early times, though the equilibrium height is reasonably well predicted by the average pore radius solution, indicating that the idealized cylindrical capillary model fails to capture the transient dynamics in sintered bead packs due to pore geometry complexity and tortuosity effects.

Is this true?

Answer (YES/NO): NO